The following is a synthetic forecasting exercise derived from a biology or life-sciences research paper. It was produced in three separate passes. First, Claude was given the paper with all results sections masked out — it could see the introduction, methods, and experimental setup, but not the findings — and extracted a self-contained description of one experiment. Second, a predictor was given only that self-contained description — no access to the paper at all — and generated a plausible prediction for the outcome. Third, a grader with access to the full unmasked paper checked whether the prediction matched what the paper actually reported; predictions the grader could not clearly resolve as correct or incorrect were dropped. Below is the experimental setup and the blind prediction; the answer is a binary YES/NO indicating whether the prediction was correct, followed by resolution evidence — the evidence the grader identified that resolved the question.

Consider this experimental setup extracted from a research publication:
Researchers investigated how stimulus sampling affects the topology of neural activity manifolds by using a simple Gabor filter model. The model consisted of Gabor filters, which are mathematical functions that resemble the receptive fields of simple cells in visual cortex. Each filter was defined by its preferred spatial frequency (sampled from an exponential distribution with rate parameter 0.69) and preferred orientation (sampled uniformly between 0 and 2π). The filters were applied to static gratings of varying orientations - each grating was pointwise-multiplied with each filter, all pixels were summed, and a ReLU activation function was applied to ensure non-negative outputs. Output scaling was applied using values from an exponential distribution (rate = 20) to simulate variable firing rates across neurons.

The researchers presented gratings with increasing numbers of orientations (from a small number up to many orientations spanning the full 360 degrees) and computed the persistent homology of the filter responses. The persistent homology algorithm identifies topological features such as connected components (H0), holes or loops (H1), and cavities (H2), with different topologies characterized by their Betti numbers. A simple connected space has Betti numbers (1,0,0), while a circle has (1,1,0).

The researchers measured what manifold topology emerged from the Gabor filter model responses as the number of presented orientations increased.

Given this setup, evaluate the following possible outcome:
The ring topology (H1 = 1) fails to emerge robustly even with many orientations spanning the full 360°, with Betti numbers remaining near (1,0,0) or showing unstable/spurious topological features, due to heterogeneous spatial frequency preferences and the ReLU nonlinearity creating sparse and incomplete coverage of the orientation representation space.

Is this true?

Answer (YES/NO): NO